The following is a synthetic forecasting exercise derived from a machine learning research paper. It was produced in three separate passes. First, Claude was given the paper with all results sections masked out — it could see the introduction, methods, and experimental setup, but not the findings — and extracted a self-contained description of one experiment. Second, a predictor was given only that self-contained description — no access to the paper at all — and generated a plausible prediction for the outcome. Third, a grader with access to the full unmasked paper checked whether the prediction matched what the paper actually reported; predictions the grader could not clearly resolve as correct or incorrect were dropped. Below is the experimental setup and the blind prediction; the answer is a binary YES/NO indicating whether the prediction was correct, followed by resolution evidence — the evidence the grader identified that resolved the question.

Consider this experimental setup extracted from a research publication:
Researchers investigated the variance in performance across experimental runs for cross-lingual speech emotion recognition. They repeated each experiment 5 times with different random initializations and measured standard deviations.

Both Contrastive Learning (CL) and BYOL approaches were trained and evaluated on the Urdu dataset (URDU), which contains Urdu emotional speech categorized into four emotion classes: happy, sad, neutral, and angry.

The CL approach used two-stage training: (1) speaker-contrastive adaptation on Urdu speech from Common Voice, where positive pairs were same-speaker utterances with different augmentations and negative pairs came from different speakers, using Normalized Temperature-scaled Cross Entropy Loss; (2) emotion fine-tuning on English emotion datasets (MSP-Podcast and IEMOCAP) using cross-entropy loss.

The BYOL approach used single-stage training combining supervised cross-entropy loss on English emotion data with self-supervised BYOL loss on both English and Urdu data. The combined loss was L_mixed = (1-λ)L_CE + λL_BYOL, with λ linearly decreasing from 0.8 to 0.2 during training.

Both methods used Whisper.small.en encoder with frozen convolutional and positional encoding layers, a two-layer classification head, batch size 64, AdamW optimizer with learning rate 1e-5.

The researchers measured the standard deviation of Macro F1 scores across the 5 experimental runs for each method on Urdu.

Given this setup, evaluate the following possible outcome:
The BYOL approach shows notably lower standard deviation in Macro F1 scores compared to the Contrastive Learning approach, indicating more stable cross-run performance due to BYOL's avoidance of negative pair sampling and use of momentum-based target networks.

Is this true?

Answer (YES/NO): NO